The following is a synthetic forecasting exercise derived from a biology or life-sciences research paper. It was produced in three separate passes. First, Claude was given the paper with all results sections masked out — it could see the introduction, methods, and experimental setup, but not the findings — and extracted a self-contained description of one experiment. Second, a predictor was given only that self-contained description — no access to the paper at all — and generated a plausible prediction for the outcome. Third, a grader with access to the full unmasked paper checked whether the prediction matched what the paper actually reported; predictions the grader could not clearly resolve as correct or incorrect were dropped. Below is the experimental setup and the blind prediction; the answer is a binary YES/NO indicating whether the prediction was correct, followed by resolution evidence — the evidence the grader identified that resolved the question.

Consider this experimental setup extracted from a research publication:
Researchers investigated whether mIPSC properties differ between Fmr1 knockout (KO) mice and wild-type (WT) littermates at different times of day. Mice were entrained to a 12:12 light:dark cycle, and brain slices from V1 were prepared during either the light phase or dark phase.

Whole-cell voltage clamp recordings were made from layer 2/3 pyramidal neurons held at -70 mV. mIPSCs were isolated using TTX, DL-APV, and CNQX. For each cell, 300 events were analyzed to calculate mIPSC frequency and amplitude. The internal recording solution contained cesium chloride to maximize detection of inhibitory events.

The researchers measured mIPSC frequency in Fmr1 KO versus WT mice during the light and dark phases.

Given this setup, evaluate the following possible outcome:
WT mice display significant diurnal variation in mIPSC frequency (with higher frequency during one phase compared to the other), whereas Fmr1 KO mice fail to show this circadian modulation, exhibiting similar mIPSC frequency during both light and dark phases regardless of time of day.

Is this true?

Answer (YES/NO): YES